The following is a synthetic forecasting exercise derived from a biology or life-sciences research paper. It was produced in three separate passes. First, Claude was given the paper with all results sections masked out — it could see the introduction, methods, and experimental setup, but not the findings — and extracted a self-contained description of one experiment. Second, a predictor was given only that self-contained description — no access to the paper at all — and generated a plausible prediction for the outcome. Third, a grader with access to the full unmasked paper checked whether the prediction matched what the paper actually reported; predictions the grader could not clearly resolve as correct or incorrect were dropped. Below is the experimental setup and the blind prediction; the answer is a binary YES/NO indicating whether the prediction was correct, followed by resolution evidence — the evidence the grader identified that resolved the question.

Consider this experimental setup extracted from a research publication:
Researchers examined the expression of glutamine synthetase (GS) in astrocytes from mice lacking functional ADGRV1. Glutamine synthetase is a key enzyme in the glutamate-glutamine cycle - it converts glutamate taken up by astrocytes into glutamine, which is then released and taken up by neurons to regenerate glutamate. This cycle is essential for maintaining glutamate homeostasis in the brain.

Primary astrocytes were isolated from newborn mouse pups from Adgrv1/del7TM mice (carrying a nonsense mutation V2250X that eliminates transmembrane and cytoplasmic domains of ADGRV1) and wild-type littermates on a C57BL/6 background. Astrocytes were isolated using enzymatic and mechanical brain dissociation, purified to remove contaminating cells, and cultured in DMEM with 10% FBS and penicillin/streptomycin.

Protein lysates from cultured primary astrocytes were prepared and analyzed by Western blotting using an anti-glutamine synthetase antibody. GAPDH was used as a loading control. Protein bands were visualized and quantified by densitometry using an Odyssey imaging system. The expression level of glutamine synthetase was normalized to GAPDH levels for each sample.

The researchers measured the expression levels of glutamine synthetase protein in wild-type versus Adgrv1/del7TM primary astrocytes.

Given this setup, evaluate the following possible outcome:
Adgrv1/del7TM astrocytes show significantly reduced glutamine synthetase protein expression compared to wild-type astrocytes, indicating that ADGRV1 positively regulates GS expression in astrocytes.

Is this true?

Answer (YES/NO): YES